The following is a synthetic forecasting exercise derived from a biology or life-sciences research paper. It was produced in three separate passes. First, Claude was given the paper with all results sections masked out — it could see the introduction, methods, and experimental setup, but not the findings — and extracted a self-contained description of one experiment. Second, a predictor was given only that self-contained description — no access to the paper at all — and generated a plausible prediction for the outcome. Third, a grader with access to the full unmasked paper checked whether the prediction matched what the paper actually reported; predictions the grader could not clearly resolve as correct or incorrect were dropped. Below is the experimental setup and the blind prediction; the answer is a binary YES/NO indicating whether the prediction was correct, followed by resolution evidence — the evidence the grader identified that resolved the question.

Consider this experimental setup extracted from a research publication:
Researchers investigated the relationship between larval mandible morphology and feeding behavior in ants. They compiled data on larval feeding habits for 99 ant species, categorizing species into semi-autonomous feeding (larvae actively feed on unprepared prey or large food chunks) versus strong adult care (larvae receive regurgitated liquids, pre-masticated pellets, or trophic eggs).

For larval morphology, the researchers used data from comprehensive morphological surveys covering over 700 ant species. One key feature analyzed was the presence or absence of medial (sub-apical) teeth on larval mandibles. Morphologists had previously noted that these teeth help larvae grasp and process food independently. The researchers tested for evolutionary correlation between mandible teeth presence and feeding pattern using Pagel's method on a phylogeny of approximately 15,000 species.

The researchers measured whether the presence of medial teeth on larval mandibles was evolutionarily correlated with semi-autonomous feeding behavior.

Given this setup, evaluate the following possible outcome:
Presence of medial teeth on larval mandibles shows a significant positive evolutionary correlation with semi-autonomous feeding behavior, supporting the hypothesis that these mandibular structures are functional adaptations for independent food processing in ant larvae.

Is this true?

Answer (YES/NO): YES